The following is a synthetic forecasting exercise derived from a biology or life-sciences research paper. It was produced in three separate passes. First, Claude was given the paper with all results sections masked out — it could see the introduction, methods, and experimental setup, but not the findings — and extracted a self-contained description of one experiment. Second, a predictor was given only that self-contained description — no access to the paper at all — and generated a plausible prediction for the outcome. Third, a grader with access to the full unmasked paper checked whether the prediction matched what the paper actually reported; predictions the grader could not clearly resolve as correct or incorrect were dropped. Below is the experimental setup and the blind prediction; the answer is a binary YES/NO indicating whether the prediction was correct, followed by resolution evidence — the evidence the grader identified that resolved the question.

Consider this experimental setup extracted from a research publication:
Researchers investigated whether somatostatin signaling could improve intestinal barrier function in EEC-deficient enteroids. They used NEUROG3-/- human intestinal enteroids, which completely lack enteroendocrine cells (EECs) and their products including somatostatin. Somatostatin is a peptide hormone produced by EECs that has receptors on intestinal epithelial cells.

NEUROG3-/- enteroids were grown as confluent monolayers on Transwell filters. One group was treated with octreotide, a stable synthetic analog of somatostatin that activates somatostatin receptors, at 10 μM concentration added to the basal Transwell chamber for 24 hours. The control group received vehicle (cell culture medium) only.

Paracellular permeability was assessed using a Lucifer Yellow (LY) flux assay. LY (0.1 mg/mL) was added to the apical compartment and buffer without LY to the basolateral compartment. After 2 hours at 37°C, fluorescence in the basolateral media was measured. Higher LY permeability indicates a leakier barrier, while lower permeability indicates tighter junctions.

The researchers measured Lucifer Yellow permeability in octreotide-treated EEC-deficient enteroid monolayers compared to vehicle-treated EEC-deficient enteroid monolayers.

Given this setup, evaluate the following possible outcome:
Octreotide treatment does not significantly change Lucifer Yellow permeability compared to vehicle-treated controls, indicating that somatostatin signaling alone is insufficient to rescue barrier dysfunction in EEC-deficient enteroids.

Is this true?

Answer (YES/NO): NO